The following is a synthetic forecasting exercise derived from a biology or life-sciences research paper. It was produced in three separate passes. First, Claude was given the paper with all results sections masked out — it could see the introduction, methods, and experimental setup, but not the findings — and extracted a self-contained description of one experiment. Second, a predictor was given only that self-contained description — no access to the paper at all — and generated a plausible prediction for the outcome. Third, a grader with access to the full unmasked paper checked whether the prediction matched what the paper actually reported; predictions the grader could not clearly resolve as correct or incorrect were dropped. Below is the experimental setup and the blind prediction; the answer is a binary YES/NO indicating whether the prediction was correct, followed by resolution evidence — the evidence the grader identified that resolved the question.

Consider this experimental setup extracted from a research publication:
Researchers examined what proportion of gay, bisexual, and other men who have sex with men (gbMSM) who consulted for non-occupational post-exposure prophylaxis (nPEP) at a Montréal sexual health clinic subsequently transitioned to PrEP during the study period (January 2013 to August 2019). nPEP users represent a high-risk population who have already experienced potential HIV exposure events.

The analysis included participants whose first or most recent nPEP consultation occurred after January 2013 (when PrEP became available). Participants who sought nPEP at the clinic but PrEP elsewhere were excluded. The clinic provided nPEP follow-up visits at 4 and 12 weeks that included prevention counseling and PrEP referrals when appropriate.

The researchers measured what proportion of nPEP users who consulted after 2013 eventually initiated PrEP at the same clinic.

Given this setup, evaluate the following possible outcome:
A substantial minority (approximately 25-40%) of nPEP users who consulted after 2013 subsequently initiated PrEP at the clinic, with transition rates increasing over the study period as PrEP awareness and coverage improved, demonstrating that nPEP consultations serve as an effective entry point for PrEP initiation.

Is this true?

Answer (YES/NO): YES